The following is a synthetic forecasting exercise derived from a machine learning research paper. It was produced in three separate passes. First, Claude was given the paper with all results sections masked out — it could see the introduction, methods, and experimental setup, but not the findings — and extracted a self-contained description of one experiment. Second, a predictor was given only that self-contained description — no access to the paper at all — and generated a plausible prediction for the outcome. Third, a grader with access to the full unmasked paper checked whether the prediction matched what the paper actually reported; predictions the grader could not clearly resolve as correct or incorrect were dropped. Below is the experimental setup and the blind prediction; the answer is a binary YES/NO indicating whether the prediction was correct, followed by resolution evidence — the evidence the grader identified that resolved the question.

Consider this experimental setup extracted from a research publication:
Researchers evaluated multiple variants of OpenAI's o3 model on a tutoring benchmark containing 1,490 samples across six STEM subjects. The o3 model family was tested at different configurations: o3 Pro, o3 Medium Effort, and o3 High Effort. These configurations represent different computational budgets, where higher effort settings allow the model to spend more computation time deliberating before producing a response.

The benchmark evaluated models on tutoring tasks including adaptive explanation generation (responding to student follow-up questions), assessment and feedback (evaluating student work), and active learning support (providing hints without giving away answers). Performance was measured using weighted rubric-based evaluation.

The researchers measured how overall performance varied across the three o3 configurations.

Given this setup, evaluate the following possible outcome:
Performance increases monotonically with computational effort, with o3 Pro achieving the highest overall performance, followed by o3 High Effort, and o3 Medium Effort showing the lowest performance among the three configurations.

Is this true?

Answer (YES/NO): NO